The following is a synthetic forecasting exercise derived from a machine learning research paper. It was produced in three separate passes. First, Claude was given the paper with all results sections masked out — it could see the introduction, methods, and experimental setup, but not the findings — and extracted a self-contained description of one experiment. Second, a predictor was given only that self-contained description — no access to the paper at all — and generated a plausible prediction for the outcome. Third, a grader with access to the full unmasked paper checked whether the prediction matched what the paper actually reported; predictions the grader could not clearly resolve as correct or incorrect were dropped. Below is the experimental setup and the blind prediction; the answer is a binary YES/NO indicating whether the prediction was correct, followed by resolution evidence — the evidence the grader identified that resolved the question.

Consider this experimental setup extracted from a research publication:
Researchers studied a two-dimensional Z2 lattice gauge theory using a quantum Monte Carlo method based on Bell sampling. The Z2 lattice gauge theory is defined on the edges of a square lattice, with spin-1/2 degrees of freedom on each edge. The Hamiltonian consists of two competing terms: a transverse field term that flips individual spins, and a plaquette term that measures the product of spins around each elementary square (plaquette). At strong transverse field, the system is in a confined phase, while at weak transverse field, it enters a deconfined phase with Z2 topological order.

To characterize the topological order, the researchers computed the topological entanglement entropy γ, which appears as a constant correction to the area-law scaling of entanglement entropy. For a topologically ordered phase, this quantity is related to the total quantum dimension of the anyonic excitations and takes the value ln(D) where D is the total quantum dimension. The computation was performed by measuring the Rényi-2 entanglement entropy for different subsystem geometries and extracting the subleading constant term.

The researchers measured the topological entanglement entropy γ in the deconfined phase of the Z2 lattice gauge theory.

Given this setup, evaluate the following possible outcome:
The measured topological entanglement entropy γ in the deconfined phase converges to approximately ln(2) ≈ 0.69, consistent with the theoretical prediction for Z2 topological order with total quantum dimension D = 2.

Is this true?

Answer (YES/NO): YES